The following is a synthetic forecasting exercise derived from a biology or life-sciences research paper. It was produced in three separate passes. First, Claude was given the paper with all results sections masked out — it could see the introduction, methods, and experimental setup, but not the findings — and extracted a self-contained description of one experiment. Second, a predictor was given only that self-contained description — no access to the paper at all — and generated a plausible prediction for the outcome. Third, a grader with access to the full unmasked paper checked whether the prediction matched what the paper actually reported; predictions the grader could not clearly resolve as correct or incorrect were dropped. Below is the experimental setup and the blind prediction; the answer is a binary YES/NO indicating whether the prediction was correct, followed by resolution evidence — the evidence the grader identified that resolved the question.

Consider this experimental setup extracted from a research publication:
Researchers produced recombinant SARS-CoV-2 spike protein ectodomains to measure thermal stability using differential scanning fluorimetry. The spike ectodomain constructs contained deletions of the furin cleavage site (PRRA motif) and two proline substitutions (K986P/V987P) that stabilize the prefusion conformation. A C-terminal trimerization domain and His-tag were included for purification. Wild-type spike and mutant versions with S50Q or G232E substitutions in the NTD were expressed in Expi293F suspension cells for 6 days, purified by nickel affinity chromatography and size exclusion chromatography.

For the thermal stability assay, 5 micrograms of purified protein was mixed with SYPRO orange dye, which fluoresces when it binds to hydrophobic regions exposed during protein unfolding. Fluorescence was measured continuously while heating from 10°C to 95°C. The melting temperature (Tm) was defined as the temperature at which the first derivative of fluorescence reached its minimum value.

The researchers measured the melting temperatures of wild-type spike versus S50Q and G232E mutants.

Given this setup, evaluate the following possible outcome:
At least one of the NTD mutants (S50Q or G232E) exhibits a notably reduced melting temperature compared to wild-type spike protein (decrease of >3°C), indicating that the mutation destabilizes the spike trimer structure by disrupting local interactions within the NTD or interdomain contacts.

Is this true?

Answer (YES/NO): NO